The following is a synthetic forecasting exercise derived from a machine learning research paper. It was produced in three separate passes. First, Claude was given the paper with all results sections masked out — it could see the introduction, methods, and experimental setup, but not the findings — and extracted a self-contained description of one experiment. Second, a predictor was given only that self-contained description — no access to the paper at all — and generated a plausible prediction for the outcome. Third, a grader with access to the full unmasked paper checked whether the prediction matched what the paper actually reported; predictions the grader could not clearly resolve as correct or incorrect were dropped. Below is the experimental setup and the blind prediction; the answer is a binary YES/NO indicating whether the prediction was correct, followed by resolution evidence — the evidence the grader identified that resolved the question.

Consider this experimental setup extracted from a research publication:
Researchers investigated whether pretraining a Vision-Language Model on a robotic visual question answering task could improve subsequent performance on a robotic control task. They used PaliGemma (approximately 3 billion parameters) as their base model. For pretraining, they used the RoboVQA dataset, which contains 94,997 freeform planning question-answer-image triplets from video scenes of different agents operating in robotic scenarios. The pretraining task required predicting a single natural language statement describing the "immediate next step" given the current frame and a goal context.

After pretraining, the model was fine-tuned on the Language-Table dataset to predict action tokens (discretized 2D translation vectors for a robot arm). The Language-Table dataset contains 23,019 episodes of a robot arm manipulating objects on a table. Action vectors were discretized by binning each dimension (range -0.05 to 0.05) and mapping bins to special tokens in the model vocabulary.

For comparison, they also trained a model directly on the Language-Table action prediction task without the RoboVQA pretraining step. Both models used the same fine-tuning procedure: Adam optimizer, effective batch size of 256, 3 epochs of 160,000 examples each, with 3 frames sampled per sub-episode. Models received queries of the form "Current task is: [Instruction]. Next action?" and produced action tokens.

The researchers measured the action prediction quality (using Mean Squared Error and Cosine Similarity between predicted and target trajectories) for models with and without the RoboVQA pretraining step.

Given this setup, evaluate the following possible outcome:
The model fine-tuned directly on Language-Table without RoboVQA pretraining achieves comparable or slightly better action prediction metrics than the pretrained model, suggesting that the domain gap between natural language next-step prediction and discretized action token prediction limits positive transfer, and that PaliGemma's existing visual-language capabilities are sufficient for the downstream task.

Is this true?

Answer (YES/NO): YES